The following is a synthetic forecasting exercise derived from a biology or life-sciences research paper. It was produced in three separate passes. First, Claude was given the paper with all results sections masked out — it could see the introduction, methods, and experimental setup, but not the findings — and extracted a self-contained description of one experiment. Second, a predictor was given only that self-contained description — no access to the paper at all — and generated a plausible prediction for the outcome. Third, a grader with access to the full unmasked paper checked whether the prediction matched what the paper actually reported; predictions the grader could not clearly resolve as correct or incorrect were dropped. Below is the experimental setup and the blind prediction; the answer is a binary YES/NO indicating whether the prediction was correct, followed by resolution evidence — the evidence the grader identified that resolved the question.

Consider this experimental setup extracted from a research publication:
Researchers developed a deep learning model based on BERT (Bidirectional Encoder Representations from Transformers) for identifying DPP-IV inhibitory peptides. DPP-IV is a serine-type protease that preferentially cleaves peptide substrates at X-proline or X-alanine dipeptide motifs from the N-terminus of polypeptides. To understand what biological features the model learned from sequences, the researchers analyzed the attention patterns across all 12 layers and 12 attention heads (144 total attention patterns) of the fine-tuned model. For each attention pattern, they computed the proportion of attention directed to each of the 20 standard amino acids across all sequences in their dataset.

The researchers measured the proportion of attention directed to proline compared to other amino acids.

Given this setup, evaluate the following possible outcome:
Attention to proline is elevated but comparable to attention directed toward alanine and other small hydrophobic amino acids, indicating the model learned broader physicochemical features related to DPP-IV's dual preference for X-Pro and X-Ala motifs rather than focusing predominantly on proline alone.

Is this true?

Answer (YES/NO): NO